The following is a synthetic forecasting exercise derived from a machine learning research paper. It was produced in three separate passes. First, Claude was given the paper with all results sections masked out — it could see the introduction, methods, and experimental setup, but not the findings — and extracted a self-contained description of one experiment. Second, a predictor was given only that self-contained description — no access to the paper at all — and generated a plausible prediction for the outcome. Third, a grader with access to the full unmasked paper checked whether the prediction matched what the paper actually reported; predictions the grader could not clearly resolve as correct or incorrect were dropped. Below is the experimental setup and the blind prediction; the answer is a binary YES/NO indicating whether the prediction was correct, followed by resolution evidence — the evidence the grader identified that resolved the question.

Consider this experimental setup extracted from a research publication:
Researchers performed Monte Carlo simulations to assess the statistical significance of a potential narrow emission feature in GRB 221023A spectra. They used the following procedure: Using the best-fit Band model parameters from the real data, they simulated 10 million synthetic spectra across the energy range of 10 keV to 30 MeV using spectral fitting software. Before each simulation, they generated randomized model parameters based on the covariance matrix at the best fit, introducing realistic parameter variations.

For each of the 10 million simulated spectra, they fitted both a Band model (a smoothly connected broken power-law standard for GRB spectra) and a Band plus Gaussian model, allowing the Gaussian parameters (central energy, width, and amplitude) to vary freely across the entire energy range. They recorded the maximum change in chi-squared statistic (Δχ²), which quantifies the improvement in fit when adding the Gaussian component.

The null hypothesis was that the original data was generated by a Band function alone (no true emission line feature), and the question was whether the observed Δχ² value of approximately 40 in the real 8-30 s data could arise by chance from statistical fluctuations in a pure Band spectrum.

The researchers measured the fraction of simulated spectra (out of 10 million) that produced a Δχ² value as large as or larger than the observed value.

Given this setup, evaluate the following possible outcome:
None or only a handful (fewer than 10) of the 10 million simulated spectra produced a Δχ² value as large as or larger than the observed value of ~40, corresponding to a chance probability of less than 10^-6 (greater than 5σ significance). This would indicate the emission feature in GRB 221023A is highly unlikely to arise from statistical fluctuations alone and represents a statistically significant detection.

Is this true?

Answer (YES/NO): YES